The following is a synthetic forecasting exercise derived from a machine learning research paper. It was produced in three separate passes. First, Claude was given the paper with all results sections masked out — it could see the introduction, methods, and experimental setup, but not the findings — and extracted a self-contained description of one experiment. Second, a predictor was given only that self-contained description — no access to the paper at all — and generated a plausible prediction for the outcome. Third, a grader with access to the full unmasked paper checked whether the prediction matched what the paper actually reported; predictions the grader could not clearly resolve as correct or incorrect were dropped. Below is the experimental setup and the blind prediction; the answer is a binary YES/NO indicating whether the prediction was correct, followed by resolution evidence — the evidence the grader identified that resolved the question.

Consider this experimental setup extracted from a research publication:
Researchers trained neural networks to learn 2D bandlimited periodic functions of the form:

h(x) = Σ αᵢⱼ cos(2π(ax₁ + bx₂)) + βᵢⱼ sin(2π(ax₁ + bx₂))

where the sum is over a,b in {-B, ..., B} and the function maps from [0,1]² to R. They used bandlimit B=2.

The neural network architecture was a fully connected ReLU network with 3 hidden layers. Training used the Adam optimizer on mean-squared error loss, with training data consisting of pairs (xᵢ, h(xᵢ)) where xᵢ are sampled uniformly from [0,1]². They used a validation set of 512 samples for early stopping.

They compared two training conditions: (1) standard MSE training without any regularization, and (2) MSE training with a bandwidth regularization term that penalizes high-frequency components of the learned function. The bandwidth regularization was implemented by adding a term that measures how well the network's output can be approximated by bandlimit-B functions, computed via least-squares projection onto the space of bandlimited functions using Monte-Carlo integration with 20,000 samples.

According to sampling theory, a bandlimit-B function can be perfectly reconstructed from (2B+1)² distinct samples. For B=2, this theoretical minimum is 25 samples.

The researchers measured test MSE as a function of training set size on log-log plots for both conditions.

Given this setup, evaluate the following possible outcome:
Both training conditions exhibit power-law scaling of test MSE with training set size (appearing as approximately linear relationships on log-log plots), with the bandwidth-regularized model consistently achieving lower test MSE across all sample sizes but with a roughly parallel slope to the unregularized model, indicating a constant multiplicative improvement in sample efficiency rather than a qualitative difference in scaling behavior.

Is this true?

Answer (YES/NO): NO